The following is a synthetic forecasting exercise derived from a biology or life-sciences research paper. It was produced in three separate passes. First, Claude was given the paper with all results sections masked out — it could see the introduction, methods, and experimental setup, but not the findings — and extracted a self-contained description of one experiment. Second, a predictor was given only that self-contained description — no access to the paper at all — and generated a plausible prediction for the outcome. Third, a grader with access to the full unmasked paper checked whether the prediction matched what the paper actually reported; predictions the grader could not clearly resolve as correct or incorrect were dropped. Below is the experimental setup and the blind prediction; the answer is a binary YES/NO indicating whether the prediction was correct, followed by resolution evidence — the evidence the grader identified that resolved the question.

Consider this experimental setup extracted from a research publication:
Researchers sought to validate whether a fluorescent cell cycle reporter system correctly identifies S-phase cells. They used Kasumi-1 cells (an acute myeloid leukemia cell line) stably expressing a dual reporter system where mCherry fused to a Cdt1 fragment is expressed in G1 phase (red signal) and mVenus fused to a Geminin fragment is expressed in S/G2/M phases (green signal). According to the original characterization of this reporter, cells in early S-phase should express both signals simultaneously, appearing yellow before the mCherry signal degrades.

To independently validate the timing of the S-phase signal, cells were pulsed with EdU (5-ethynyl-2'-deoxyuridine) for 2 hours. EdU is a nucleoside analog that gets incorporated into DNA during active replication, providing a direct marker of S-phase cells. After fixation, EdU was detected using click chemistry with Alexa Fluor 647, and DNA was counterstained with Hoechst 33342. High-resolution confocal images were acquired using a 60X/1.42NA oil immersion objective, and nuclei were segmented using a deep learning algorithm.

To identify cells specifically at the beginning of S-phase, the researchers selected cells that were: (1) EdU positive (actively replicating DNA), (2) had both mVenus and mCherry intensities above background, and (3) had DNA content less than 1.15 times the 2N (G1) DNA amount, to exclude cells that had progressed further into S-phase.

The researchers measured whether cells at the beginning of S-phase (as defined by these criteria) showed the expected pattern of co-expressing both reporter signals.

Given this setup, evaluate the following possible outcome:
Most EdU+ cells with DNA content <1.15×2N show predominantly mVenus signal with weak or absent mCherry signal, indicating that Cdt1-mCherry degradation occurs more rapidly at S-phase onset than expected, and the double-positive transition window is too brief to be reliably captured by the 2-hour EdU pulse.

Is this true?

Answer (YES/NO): NO